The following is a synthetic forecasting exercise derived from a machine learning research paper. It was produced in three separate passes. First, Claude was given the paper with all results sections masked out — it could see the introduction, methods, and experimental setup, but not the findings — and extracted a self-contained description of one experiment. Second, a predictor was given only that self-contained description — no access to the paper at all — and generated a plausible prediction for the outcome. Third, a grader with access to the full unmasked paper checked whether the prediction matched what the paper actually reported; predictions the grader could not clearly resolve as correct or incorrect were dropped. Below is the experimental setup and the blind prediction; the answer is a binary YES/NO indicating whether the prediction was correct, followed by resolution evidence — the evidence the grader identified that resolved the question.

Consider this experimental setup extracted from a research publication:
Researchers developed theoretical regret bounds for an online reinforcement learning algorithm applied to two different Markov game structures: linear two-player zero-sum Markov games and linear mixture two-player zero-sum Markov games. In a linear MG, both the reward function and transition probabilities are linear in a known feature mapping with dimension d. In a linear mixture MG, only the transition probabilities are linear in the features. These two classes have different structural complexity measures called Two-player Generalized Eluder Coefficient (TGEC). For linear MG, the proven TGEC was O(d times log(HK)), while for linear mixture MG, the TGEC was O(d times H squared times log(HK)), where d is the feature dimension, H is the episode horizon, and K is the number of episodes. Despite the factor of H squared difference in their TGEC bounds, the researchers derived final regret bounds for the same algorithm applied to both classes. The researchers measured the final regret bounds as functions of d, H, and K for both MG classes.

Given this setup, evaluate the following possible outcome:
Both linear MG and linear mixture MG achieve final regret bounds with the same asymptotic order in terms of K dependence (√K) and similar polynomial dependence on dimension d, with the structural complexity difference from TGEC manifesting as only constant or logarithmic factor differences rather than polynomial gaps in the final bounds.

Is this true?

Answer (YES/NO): YES